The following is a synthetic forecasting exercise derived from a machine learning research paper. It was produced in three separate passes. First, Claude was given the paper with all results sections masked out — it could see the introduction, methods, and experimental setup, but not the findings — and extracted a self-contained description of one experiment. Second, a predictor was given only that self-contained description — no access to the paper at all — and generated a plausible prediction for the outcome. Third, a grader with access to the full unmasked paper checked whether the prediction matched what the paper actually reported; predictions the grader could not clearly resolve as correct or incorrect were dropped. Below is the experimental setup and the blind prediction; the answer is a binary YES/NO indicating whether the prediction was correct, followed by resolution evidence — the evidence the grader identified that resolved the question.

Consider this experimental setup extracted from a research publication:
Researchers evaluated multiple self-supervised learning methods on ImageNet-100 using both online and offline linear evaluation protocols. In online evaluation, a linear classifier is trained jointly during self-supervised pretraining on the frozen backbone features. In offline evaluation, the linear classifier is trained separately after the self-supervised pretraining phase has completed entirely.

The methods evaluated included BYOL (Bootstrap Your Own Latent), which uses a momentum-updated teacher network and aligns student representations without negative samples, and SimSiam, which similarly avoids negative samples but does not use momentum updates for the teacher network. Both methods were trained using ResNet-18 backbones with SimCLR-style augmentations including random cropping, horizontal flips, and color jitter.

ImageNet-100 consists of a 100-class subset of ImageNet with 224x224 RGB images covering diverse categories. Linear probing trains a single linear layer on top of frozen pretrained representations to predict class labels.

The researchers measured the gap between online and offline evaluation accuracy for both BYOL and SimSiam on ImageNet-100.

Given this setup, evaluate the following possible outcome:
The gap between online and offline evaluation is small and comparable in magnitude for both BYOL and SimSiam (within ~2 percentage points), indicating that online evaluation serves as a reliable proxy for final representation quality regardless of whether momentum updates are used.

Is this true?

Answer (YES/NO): NO